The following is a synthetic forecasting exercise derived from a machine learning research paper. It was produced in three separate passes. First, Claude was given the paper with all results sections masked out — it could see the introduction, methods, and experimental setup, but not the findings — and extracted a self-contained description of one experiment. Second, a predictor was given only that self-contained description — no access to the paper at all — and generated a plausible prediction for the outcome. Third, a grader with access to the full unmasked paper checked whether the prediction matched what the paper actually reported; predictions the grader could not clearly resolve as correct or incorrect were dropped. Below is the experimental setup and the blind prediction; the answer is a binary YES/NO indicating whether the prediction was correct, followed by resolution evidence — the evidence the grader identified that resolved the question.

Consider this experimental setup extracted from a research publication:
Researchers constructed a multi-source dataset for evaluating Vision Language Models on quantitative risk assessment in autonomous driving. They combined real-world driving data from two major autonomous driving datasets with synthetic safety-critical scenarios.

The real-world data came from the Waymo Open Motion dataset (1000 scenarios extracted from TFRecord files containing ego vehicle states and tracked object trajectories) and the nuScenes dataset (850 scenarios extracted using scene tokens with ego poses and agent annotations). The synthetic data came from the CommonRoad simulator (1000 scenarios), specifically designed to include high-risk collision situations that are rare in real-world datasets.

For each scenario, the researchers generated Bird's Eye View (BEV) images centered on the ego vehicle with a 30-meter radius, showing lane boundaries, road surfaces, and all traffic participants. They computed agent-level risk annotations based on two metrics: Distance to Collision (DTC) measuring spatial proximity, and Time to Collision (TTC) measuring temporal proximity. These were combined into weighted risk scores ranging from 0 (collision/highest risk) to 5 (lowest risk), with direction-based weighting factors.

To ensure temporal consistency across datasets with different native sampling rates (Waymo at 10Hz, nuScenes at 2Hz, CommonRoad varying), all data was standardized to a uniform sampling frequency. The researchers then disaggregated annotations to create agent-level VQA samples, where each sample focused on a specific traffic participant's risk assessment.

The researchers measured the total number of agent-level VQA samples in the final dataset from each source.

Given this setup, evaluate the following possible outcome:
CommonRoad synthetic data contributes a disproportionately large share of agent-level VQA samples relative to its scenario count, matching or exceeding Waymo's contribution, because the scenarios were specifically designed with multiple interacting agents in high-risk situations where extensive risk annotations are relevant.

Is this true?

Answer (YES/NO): NO